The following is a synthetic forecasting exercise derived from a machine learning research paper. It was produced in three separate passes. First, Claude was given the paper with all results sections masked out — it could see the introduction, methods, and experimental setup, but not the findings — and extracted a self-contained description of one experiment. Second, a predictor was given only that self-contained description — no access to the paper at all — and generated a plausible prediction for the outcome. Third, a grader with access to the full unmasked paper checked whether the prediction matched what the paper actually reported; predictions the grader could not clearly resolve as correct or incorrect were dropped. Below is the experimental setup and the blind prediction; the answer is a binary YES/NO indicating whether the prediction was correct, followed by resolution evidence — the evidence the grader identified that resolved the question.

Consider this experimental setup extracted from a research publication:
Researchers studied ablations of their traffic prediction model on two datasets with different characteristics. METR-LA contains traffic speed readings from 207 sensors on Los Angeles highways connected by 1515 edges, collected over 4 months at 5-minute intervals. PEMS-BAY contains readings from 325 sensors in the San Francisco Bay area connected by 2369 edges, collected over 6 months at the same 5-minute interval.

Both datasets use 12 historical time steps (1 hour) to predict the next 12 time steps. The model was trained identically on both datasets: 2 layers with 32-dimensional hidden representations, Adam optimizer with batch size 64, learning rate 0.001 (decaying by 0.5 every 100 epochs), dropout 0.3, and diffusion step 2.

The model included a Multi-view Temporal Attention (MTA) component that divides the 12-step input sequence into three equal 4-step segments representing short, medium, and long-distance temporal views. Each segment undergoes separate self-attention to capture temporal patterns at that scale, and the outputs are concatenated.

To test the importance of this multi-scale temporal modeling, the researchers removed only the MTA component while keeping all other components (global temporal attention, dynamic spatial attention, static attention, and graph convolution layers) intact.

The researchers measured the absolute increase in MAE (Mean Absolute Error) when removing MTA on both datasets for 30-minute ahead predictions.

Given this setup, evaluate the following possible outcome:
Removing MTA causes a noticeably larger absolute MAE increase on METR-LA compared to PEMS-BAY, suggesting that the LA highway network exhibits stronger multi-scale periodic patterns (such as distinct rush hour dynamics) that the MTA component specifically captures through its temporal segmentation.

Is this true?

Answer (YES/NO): YES